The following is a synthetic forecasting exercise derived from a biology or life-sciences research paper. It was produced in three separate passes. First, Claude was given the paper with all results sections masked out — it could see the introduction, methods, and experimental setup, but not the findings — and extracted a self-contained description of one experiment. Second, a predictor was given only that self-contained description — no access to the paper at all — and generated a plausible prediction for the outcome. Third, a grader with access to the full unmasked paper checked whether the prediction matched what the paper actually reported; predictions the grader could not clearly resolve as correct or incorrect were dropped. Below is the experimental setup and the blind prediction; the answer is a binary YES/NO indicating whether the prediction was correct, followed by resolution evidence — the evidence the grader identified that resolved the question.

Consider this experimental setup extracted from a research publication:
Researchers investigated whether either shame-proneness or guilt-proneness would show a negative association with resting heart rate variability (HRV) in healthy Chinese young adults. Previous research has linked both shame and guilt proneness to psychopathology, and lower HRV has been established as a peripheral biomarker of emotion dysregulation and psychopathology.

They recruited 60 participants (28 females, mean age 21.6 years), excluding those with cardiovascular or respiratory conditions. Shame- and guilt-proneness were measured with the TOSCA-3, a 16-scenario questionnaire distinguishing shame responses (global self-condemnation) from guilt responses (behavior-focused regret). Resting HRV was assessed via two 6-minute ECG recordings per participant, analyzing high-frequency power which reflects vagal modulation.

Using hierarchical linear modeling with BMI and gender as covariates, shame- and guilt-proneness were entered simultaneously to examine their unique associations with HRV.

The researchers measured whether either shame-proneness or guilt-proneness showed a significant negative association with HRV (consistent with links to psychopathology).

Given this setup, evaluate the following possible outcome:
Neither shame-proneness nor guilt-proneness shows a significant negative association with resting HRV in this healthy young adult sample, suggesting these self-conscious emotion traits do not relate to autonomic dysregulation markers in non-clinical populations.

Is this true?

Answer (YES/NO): NO